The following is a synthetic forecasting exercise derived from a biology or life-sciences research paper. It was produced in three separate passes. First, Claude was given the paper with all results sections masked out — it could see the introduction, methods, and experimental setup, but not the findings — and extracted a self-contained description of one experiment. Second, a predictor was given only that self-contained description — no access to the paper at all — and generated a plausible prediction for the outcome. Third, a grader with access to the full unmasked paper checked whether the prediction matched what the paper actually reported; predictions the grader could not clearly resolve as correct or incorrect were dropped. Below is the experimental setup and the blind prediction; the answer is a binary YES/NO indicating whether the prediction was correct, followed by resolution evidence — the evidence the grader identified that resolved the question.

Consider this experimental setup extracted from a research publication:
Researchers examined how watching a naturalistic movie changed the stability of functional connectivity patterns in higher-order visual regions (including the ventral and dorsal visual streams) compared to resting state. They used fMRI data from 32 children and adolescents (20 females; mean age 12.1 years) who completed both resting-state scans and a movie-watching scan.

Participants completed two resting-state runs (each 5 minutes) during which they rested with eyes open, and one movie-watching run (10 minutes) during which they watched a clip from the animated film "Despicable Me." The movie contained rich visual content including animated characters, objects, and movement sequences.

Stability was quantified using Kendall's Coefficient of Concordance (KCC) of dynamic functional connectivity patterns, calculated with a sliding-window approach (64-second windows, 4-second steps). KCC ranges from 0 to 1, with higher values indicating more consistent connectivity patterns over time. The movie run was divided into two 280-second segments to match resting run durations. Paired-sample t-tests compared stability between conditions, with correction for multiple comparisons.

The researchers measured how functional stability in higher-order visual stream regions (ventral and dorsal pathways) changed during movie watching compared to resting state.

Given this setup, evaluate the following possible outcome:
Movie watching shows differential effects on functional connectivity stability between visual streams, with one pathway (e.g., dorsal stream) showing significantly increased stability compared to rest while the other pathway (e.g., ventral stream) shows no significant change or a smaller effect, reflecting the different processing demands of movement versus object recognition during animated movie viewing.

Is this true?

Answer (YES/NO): NO